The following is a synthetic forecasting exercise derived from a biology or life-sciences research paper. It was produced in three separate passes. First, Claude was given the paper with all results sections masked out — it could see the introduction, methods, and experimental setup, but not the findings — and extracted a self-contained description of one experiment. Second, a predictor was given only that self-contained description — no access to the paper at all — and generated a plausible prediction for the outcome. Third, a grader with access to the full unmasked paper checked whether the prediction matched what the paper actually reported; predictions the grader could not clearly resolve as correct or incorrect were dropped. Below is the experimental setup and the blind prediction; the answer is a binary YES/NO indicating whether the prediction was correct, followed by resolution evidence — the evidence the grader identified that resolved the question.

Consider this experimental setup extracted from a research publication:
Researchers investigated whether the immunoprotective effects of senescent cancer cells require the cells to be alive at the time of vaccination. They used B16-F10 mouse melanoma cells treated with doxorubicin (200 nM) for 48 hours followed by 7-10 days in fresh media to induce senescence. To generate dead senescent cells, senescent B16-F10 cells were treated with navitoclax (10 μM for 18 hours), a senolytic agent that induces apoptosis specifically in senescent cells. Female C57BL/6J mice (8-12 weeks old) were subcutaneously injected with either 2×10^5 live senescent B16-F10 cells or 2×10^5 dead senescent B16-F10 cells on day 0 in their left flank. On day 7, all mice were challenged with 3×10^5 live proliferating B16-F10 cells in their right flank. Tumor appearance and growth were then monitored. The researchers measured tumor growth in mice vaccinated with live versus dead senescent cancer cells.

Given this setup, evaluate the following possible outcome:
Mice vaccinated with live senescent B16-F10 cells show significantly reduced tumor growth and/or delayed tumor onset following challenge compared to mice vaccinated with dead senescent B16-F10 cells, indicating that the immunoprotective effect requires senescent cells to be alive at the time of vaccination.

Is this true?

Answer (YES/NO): YES